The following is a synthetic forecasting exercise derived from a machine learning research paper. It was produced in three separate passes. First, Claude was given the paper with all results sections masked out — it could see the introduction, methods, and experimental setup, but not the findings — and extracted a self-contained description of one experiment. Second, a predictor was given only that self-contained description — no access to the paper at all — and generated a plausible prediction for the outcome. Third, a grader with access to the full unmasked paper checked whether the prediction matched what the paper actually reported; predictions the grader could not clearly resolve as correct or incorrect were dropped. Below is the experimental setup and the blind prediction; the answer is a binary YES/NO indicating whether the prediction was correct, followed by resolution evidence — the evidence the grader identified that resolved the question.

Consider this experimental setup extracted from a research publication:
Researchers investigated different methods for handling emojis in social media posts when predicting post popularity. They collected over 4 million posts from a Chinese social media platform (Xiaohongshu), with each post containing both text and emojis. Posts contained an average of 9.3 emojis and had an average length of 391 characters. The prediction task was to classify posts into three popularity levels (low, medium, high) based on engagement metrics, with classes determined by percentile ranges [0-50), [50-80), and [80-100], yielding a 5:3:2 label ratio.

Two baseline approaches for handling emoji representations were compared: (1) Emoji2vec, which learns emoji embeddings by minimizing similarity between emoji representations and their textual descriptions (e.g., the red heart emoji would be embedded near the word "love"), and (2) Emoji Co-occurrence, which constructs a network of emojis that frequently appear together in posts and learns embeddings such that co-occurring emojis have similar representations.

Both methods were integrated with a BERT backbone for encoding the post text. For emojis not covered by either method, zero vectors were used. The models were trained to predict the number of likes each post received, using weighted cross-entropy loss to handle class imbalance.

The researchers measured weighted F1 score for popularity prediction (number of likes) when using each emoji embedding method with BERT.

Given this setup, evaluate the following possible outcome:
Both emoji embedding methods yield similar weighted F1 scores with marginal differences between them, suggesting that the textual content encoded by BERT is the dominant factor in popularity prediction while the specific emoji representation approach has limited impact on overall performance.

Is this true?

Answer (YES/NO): NO